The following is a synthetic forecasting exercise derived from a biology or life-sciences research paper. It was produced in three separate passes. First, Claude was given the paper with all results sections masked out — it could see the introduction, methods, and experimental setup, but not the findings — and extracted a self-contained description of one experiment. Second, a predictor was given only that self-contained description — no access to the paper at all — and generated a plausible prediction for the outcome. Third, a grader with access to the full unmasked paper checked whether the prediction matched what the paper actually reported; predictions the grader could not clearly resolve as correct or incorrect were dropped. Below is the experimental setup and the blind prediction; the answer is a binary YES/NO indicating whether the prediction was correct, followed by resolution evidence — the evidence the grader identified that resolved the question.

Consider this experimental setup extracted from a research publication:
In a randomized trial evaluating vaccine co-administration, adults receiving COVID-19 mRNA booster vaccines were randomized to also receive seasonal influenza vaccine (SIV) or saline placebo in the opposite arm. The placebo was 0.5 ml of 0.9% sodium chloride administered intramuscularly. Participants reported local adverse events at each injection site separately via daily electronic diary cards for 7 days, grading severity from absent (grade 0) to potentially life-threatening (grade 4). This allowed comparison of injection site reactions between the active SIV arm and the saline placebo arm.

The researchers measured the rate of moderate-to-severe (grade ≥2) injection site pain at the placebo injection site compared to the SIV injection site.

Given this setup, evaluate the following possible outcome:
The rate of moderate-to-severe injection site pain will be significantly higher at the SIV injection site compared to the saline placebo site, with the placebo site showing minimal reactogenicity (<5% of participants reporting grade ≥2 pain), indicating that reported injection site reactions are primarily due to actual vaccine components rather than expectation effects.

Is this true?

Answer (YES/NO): YES